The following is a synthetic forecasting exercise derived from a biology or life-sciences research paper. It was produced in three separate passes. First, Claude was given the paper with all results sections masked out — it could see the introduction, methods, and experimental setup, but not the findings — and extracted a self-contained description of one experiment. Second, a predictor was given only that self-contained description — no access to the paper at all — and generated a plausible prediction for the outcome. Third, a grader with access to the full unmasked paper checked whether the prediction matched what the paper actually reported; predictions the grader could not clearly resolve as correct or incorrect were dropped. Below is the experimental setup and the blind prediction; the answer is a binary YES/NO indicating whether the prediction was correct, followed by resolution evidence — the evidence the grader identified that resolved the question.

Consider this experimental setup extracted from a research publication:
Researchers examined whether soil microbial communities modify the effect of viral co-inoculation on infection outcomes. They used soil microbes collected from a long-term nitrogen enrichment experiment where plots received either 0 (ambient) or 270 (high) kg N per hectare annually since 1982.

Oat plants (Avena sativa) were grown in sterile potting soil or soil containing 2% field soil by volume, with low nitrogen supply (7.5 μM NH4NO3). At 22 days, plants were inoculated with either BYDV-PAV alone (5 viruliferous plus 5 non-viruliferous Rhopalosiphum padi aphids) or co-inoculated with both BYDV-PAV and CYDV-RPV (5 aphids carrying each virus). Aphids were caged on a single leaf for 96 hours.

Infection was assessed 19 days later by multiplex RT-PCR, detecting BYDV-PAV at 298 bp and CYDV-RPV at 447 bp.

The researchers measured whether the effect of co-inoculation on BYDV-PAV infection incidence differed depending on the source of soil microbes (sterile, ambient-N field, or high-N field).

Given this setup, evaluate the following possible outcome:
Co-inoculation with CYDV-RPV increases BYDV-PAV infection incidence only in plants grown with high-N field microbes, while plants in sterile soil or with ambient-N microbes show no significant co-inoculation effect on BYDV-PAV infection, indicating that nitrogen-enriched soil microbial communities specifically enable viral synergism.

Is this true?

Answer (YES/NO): NO